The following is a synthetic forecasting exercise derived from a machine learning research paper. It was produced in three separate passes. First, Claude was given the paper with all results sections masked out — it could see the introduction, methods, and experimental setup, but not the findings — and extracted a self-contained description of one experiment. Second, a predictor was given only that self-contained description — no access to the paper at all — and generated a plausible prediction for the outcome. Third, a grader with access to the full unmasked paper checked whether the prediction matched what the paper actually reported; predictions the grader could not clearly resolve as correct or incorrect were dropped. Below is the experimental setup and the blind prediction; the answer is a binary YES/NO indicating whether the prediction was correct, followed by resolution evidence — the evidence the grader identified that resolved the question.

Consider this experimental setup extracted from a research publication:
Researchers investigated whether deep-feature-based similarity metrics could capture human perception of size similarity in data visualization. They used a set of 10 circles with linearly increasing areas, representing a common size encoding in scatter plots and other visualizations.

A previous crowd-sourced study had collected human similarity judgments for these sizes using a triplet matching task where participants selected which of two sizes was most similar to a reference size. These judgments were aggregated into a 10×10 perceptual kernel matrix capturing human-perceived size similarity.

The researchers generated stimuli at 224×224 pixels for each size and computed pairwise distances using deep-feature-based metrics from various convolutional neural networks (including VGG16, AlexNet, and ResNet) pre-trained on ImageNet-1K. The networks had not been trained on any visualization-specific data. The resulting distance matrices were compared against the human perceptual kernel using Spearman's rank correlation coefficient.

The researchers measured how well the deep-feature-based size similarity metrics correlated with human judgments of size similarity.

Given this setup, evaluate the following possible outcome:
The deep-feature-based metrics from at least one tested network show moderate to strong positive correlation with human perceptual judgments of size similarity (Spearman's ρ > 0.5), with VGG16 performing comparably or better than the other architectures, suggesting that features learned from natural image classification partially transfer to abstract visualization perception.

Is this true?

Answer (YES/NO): NO